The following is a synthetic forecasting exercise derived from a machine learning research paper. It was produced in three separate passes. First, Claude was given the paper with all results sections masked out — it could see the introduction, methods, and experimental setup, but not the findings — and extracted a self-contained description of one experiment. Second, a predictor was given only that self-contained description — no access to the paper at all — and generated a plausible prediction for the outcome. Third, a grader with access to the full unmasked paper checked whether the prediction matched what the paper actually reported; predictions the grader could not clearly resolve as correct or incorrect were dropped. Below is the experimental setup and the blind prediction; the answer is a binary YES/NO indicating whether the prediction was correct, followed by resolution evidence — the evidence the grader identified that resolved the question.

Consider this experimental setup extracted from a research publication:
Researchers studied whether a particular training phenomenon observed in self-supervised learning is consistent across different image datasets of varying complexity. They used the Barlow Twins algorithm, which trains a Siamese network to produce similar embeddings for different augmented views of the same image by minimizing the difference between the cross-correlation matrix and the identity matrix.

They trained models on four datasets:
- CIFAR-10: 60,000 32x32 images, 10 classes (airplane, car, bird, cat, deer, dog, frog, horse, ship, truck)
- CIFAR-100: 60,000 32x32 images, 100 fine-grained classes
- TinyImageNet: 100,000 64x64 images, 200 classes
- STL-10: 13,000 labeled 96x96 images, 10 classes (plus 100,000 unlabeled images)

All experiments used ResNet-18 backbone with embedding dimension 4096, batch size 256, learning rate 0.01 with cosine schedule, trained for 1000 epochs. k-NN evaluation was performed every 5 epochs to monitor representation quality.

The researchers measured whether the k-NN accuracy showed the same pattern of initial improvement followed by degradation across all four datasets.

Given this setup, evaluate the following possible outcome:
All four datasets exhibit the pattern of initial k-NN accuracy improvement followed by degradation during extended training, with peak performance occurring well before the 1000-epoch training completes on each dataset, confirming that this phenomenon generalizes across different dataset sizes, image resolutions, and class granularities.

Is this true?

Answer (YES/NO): YES